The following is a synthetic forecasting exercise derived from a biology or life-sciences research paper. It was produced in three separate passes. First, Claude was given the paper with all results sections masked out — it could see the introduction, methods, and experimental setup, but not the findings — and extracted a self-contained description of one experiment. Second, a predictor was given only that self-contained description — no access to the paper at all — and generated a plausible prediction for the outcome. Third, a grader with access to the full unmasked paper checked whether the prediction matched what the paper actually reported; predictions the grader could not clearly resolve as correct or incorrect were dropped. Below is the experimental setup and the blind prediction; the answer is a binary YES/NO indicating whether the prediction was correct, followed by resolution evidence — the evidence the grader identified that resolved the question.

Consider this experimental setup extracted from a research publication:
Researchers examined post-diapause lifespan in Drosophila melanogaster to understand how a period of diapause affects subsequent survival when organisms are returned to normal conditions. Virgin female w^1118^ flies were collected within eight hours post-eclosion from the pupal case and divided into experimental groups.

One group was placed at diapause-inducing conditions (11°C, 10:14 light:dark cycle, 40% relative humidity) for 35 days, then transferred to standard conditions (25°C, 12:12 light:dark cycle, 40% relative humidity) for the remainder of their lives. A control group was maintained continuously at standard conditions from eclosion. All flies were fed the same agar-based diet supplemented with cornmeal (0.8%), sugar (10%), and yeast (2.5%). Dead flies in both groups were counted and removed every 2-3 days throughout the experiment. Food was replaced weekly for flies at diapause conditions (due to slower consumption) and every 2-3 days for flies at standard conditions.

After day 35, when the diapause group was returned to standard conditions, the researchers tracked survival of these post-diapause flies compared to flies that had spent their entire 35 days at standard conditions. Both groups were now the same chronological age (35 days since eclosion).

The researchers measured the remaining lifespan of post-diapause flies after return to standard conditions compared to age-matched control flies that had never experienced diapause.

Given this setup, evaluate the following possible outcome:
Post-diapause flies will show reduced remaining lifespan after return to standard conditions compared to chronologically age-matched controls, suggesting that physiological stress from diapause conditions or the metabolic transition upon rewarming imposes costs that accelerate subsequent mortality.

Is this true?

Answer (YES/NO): NO